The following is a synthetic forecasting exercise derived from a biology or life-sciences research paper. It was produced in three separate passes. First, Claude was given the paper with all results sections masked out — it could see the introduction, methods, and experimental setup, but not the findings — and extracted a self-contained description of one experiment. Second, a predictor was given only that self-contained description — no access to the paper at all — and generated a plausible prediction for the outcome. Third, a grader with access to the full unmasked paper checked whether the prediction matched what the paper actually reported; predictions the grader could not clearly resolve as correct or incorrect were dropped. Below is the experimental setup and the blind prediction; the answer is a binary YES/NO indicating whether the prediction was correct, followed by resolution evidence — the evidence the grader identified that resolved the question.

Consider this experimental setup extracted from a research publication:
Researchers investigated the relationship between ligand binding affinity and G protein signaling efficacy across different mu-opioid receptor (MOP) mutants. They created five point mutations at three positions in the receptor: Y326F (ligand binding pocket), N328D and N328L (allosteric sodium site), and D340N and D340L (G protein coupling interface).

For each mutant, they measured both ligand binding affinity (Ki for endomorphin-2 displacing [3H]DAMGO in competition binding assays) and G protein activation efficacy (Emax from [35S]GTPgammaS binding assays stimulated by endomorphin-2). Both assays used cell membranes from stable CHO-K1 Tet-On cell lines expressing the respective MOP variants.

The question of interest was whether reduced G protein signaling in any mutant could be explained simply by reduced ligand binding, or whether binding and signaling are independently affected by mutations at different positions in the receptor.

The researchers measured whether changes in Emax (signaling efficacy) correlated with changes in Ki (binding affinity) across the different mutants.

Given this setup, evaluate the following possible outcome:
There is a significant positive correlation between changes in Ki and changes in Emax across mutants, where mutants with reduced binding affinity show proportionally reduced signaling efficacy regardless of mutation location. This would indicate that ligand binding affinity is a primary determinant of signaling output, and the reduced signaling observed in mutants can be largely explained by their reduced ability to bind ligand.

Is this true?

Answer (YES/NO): NO